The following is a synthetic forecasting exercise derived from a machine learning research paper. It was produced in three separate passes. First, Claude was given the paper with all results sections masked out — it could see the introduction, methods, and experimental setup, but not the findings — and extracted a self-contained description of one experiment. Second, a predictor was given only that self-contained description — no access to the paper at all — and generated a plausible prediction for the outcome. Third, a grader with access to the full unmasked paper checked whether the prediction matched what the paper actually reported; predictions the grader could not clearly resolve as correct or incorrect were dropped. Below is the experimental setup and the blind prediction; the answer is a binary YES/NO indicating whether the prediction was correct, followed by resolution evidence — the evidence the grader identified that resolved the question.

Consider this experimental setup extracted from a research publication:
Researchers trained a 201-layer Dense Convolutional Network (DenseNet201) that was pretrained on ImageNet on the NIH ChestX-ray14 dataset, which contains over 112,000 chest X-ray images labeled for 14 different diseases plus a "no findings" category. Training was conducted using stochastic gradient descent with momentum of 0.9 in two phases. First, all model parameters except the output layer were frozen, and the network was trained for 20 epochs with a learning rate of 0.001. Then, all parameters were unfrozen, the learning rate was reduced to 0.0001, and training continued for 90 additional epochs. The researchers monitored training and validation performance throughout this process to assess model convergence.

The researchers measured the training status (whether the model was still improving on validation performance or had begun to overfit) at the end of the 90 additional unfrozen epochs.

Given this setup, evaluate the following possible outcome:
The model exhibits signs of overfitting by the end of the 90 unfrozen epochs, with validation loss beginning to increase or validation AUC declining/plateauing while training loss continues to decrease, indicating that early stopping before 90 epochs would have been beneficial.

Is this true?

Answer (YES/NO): YES